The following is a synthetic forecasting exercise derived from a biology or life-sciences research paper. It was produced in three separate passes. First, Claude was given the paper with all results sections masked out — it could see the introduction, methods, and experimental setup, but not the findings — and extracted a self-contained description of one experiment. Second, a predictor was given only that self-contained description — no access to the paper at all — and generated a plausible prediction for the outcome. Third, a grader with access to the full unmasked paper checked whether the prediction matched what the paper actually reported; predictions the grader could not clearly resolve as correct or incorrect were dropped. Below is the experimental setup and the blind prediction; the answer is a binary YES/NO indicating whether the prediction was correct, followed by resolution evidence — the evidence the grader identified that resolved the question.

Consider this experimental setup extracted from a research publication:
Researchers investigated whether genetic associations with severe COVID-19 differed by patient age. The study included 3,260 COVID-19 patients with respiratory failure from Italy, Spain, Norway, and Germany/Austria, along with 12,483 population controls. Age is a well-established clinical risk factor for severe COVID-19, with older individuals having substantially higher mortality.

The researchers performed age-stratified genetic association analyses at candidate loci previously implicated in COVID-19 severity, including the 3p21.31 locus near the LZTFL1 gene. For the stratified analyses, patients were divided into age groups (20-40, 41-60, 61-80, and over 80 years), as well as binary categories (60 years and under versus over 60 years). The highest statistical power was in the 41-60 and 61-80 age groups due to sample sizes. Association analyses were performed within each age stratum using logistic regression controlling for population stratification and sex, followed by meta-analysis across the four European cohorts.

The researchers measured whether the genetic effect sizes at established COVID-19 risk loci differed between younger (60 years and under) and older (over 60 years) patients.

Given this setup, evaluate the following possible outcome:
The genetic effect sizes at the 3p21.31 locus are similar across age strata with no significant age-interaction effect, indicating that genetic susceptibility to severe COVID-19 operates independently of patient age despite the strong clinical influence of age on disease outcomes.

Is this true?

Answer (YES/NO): NO